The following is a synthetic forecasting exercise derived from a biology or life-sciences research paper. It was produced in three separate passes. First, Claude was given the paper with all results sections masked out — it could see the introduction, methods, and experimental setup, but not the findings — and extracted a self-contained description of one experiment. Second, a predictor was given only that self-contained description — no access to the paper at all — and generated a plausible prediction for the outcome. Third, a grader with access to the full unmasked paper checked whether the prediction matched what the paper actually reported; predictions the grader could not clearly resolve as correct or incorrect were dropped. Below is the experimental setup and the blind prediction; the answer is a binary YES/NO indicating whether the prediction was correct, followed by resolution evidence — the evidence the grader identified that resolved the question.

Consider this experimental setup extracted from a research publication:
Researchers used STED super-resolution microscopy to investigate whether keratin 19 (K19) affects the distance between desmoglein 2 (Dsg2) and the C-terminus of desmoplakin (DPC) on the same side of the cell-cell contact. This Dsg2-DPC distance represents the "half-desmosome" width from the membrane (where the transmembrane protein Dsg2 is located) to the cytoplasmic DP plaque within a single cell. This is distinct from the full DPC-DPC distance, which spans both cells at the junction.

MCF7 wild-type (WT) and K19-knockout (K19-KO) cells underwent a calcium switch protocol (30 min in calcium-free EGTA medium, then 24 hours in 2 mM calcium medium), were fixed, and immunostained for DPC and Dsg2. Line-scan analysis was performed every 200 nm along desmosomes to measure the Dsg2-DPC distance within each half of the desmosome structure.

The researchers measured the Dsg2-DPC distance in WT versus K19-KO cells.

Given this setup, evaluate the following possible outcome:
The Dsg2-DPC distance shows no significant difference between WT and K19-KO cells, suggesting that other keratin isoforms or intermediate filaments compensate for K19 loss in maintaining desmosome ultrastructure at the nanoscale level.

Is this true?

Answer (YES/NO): NO